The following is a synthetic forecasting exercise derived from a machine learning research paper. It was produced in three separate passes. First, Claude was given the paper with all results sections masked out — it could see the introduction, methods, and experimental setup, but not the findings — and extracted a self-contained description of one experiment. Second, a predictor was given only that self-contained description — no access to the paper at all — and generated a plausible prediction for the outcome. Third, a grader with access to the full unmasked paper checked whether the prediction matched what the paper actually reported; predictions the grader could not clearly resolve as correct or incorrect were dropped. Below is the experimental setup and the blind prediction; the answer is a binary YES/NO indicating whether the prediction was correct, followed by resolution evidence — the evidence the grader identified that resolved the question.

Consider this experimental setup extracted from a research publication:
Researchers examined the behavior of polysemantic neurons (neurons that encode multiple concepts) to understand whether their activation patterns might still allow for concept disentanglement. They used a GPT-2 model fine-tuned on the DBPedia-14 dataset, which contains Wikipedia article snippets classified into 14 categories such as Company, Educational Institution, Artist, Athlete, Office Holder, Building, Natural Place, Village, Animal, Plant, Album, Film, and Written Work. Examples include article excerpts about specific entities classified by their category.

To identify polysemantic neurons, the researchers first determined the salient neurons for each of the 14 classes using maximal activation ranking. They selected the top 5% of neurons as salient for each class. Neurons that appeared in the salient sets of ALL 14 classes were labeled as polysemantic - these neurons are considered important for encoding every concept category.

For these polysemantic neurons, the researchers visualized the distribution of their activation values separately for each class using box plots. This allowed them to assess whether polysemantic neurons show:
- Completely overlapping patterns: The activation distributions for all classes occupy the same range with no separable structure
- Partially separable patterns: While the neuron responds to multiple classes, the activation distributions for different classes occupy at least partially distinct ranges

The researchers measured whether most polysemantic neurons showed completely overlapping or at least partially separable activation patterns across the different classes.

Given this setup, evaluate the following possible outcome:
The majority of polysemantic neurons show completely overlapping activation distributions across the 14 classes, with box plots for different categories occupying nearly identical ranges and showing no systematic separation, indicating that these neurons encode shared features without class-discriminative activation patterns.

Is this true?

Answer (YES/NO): NO